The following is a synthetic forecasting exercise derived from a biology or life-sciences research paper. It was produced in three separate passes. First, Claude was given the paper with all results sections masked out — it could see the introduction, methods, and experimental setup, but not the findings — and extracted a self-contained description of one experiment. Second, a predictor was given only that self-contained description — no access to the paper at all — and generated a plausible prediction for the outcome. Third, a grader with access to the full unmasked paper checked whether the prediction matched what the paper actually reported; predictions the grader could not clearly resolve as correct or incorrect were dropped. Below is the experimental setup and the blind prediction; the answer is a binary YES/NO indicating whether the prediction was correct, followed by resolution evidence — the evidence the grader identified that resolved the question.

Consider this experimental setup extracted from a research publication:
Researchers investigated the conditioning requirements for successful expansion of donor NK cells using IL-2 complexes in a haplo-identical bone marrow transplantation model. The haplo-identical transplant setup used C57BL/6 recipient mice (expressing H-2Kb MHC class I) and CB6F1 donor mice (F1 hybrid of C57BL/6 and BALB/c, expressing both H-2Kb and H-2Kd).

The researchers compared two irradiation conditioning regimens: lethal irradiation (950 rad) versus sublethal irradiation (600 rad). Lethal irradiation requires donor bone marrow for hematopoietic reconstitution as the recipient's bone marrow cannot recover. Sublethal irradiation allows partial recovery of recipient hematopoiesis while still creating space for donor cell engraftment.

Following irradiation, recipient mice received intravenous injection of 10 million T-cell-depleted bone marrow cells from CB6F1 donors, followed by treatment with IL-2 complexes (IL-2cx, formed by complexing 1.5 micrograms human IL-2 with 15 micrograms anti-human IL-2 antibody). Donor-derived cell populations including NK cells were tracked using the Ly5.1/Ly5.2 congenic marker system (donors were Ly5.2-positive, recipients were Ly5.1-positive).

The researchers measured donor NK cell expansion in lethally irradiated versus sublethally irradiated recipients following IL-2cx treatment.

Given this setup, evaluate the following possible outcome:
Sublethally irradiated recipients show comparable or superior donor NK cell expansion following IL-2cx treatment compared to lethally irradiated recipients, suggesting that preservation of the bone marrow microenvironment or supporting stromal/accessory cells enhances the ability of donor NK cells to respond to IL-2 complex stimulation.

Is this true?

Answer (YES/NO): NO